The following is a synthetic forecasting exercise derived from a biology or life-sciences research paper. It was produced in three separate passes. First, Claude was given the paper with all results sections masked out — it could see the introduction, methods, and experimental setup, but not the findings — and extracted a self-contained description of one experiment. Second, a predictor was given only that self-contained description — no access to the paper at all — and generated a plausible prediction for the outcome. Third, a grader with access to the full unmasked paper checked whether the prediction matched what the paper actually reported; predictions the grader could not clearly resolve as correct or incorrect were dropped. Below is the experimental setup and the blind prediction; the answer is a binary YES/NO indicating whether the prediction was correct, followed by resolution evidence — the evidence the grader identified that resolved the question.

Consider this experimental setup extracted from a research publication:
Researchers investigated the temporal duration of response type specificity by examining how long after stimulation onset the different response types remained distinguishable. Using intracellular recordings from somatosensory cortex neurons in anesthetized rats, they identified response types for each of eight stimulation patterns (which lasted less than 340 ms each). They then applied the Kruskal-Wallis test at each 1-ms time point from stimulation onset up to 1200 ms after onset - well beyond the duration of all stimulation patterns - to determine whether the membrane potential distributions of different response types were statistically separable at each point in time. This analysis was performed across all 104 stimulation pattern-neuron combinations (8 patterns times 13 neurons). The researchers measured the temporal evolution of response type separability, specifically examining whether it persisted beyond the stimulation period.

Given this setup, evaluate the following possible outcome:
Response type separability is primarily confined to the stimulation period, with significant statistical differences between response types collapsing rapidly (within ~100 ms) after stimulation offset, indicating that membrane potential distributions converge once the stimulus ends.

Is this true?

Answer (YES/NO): YES